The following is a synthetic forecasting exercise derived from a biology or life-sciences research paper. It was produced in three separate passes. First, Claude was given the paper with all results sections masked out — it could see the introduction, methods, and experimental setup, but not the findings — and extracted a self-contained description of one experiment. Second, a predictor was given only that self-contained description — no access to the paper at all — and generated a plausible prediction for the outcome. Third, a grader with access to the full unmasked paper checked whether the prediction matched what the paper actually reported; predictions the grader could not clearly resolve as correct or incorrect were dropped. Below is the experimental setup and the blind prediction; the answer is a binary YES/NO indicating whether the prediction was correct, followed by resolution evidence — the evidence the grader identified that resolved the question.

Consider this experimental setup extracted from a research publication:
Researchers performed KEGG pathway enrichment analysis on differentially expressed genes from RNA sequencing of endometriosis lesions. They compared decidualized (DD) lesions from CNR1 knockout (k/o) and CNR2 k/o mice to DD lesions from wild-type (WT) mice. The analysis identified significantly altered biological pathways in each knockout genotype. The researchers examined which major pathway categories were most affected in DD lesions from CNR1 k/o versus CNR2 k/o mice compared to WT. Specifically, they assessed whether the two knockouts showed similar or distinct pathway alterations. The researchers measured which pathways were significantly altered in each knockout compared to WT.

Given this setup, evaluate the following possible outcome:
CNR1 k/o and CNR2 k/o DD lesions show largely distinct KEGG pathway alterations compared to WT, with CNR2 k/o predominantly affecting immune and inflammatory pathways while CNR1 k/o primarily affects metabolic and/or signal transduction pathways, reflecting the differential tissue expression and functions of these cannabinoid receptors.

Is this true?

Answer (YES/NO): NO